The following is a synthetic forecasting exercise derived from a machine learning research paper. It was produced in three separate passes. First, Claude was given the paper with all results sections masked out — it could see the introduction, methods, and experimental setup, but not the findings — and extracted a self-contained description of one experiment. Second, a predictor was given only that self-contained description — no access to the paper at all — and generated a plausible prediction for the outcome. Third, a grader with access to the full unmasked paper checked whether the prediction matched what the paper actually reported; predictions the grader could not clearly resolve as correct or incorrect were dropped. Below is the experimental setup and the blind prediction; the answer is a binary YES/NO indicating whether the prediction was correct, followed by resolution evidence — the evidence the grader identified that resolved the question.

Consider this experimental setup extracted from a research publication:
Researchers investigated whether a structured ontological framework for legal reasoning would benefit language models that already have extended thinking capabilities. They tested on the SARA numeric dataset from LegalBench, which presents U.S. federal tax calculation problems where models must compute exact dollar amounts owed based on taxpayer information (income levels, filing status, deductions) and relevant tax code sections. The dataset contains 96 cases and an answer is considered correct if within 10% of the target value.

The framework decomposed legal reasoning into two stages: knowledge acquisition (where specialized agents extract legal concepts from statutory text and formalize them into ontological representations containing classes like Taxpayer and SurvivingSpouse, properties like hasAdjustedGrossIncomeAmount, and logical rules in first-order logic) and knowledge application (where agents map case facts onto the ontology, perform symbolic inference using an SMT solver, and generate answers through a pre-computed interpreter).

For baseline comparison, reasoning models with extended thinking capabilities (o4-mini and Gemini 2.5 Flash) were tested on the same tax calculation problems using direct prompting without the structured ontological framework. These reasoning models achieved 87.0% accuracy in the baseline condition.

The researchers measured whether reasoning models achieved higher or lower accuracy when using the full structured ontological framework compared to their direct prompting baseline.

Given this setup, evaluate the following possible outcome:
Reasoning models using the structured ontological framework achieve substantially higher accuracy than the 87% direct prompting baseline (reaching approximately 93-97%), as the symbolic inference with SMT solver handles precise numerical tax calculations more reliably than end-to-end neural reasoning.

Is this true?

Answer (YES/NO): NO